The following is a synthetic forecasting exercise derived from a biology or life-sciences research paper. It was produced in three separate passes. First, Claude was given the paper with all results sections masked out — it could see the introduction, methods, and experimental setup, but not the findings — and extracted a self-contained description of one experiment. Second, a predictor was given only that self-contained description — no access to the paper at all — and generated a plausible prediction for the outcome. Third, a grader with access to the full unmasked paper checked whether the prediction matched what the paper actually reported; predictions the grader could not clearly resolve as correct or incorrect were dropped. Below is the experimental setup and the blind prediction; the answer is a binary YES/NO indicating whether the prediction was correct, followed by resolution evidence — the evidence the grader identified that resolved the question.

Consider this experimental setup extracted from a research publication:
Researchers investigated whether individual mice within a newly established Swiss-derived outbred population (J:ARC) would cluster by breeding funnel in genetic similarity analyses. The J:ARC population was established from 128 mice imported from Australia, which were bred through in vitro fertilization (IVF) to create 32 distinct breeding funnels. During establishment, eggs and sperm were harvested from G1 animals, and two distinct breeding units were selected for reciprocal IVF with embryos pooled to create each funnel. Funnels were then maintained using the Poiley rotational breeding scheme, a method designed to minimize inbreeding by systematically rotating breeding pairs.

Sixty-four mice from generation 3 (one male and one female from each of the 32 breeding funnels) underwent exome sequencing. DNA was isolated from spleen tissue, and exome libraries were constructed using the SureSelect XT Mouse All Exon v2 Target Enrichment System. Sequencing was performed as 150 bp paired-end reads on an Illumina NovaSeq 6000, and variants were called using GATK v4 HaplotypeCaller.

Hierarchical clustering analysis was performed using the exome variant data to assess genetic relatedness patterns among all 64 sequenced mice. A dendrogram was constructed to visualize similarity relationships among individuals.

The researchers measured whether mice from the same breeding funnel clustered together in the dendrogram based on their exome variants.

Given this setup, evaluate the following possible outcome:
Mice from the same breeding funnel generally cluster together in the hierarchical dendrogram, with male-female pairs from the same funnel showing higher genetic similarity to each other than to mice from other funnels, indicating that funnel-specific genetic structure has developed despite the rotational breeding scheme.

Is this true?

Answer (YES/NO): YES